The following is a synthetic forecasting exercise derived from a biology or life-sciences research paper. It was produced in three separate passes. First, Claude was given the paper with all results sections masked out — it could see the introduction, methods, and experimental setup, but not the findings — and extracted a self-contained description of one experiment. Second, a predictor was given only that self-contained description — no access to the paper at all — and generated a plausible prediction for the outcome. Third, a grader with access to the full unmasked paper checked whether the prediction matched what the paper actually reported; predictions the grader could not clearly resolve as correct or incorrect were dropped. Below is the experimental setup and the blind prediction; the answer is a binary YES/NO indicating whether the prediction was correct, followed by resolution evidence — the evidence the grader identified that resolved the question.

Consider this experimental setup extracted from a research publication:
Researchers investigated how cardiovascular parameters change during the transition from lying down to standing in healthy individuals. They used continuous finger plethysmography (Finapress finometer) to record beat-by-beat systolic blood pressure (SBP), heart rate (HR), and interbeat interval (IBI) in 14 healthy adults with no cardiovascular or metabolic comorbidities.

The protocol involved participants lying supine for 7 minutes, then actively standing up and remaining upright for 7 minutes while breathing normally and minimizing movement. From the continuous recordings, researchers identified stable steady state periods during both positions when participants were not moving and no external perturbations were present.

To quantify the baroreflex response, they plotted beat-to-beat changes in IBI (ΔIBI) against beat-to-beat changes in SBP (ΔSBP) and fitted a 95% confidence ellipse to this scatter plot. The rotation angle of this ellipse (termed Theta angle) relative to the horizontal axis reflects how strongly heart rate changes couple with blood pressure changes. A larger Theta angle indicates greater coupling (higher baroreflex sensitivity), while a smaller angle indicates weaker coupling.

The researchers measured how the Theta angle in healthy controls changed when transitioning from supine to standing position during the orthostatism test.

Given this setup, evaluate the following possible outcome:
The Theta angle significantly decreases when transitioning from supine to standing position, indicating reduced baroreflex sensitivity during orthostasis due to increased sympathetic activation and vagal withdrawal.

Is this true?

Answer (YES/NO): YES